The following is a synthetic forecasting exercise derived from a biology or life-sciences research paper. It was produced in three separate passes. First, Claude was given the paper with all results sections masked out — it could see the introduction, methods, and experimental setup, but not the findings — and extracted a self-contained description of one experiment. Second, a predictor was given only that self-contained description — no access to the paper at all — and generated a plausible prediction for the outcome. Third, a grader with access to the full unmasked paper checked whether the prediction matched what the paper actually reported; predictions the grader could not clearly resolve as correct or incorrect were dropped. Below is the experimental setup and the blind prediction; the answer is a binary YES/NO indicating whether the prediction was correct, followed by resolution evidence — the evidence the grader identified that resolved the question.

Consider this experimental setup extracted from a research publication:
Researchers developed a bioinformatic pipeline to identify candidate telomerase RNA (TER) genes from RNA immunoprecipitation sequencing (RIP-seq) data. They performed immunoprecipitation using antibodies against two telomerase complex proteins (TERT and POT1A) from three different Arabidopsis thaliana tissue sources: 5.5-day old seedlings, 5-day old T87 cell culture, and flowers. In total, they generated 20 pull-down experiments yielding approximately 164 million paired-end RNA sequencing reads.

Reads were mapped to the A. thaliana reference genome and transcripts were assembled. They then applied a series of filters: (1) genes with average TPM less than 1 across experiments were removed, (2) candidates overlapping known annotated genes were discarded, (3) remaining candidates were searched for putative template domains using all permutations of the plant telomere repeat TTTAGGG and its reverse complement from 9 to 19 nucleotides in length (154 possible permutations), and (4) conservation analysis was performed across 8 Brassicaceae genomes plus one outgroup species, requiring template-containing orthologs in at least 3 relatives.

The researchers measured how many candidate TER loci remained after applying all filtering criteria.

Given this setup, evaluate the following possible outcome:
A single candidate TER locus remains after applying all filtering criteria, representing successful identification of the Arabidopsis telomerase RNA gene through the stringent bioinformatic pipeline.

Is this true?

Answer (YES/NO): NO